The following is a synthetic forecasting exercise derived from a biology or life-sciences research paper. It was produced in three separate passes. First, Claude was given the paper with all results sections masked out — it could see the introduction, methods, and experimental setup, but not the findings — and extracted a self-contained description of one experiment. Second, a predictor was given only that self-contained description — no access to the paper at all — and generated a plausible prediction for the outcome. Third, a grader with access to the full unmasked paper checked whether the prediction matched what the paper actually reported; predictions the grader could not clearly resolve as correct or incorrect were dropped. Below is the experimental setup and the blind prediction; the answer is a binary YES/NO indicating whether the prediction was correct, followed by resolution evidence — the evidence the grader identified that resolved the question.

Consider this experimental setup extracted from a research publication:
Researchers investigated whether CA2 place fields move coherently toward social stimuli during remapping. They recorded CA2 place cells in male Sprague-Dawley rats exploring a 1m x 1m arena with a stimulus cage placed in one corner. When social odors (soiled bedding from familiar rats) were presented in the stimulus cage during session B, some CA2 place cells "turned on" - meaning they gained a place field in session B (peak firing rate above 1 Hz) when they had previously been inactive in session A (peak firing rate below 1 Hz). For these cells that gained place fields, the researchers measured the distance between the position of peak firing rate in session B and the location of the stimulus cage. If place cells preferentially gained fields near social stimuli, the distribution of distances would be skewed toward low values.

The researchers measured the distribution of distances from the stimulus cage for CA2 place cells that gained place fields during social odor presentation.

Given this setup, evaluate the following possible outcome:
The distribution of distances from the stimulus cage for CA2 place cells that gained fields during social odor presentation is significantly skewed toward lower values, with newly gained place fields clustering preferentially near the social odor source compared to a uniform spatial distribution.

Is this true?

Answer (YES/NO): NO